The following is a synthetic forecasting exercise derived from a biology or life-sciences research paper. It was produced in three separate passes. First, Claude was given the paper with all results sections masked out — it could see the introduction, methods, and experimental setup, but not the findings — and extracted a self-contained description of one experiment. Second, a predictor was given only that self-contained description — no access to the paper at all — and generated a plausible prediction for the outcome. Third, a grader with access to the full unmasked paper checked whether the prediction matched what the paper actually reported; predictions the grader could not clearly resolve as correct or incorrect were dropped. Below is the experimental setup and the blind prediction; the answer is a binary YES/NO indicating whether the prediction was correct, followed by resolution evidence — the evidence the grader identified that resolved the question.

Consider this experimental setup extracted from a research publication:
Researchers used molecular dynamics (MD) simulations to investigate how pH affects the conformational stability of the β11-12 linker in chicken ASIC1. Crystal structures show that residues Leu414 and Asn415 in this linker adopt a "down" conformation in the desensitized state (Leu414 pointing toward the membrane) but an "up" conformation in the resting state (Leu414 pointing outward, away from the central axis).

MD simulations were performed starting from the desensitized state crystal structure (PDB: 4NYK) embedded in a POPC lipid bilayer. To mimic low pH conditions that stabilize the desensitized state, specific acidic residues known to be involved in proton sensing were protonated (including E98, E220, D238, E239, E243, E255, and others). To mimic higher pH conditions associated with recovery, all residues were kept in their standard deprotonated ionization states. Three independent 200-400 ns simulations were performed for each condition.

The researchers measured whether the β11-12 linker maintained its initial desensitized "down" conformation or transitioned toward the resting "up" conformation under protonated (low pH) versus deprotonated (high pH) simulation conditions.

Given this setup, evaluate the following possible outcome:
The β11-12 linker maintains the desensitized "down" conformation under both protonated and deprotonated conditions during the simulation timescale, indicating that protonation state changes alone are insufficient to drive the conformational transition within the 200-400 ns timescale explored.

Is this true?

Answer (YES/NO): NO